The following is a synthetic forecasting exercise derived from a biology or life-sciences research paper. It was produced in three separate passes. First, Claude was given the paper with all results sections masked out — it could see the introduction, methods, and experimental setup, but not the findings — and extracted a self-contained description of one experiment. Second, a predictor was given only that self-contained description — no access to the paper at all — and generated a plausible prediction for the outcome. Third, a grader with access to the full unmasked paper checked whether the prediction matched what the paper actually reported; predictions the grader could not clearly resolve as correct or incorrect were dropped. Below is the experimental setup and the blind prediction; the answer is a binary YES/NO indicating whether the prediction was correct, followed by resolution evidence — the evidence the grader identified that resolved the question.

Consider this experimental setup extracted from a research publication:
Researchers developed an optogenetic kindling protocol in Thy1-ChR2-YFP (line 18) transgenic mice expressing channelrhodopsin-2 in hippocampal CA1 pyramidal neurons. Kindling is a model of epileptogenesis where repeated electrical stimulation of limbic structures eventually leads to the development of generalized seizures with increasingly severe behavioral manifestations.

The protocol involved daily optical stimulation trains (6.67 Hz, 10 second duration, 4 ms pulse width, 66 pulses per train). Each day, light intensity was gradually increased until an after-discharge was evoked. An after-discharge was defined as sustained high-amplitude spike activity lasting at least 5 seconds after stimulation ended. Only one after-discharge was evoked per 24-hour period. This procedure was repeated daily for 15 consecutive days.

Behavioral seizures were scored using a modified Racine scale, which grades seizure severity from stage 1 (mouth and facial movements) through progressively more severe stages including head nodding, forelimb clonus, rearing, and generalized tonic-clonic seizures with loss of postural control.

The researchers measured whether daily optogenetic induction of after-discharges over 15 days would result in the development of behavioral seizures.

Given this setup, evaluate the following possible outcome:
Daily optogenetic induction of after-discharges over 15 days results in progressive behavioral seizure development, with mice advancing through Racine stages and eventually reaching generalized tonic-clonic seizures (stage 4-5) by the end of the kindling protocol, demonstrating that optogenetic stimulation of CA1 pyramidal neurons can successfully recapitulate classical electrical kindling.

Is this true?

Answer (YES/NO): YES